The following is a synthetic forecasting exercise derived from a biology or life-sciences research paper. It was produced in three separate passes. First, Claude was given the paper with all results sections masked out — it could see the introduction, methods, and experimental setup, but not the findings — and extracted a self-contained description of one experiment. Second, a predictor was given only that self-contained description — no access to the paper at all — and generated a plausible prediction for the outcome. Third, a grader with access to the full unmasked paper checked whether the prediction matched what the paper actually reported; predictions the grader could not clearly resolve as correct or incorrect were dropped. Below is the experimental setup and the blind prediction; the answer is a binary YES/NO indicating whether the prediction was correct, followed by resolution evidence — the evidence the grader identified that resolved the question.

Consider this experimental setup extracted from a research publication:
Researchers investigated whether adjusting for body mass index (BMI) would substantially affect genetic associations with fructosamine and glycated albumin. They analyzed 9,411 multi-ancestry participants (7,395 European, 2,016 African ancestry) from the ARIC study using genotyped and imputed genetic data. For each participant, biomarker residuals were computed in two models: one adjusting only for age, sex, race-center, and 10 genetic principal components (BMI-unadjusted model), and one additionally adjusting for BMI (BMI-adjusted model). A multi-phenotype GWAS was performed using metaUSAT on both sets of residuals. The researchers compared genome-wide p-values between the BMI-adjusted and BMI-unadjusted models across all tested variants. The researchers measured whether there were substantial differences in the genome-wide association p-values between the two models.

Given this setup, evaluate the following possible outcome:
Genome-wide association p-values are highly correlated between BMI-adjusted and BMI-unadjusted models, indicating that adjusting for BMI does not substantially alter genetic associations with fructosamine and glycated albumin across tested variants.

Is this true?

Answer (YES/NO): YES